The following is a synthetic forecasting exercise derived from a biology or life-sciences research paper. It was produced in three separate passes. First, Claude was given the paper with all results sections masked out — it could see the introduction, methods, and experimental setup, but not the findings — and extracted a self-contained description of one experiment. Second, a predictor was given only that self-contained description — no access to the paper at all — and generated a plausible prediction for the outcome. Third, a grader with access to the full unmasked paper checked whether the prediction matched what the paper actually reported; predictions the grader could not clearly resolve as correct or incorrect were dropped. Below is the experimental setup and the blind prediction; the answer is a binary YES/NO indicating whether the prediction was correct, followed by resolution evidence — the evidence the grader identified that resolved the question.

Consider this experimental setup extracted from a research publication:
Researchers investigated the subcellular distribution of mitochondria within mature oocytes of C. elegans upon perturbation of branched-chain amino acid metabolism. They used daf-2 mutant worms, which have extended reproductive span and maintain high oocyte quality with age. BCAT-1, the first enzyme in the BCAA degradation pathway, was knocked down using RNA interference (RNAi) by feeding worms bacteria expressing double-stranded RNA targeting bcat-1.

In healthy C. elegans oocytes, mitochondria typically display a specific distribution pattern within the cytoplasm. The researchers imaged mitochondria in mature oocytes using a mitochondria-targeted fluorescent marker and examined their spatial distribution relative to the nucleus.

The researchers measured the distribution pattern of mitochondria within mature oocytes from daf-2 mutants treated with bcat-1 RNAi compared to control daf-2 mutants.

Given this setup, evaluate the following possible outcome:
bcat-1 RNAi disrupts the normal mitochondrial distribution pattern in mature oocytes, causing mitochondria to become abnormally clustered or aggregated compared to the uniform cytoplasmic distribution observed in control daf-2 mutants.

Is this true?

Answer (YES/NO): YES